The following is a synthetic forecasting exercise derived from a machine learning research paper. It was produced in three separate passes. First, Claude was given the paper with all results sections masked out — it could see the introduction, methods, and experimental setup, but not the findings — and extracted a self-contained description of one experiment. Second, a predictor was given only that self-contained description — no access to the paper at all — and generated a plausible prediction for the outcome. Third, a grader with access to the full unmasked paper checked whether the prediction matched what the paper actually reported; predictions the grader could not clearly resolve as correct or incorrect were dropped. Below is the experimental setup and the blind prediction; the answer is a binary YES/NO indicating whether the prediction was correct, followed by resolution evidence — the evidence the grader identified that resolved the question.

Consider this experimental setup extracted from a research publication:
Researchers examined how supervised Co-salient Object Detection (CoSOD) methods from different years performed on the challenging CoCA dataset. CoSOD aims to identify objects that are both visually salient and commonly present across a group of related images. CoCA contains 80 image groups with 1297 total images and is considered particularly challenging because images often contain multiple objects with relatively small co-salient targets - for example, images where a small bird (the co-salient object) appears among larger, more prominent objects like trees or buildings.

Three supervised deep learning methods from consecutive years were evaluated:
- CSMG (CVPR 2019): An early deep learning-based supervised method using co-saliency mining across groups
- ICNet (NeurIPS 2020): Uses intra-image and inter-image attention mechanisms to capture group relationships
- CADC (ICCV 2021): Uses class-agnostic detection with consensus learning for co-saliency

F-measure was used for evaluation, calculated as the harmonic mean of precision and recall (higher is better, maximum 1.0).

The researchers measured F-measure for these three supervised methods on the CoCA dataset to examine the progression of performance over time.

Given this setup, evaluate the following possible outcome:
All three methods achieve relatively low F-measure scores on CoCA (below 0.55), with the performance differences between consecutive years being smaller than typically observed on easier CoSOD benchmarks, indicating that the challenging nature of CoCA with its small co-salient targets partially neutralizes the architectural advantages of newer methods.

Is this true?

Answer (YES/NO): YES